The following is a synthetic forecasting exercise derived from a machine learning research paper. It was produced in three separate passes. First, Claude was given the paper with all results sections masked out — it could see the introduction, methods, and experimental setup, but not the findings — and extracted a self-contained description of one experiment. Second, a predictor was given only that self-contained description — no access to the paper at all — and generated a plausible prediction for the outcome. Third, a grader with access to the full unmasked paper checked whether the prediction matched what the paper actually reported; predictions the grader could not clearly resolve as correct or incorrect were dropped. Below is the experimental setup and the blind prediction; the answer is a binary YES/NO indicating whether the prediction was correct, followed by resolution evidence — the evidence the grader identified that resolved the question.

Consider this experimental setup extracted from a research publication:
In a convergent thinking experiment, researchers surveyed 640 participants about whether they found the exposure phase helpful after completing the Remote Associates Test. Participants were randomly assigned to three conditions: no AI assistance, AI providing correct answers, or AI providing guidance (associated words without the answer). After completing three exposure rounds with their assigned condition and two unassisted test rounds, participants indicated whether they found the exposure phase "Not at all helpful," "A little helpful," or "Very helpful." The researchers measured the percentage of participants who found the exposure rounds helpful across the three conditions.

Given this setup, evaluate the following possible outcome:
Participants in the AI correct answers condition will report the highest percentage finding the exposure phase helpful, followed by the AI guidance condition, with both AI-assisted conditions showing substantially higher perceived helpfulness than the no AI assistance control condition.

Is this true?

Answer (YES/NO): NO